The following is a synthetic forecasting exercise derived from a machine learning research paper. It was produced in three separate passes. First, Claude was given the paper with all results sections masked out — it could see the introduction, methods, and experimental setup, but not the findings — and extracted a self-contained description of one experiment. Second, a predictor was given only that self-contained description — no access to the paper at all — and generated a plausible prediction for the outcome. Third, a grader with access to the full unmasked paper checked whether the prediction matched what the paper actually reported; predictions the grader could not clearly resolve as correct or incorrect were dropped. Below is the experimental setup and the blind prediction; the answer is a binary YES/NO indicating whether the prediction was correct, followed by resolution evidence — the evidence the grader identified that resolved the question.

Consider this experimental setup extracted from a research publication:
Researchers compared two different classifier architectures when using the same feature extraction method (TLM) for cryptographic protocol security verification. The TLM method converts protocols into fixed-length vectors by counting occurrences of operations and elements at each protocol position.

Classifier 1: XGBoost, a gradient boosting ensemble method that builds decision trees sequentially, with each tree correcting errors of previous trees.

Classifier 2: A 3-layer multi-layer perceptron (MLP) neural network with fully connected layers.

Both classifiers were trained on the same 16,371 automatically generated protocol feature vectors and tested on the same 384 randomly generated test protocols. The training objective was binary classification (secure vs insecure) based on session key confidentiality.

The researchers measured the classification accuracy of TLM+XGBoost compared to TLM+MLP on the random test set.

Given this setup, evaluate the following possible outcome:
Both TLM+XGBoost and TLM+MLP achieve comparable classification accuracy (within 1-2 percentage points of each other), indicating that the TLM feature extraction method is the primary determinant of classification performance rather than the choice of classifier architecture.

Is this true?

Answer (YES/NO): YES